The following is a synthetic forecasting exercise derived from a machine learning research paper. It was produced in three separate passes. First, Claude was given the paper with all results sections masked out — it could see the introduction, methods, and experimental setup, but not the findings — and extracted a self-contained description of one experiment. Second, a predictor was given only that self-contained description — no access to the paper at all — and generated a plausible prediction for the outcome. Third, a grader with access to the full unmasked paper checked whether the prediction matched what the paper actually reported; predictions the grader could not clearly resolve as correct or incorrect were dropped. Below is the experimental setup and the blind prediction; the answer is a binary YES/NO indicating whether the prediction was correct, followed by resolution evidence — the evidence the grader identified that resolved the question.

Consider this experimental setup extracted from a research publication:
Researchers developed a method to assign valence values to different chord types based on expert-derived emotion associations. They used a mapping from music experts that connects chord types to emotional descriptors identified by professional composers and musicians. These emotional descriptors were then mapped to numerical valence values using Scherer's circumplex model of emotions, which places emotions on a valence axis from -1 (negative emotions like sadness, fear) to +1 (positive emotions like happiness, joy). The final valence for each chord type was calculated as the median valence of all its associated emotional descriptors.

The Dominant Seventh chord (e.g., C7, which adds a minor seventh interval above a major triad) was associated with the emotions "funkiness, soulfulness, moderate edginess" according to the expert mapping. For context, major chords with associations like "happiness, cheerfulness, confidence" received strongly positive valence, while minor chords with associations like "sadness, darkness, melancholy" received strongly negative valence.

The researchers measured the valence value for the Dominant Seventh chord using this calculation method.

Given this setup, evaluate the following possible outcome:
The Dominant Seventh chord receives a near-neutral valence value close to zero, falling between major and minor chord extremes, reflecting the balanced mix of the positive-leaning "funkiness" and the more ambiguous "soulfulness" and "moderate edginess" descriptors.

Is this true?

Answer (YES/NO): YES